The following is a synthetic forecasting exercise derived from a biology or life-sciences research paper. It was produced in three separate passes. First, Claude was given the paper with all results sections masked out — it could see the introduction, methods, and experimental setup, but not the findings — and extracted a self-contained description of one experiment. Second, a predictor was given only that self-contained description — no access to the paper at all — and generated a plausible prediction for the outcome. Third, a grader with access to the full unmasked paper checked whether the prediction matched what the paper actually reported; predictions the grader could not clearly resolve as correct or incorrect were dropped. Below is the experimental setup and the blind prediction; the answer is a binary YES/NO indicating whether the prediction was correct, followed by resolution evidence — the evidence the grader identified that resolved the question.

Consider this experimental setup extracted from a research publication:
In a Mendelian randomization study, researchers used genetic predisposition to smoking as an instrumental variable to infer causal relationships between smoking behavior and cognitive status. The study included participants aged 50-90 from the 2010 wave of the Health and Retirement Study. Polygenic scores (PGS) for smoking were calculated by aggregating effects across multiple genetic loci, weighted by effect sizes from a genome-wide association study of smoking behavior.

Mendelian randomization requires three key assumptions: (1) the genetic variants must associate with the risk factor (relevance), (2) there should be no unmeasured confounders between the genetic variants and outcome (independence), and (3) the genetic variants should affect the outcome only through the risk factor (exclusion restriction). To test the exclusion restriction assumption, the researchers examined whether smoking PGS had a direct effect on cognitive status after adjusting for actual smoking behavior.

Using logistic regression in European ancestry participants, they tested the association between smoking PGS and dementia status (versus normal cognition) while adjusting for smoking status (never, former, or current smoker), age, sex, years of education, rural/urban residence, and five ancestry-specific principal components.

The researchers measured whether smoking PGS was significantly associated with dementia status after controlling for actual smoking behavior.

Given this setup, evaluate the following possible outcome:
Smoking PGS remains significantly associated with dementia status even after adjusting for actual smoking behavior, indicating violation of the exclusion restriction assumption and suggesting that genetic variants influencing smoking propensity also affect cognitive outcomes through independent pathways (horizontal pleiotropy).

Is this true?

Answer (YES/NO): NO